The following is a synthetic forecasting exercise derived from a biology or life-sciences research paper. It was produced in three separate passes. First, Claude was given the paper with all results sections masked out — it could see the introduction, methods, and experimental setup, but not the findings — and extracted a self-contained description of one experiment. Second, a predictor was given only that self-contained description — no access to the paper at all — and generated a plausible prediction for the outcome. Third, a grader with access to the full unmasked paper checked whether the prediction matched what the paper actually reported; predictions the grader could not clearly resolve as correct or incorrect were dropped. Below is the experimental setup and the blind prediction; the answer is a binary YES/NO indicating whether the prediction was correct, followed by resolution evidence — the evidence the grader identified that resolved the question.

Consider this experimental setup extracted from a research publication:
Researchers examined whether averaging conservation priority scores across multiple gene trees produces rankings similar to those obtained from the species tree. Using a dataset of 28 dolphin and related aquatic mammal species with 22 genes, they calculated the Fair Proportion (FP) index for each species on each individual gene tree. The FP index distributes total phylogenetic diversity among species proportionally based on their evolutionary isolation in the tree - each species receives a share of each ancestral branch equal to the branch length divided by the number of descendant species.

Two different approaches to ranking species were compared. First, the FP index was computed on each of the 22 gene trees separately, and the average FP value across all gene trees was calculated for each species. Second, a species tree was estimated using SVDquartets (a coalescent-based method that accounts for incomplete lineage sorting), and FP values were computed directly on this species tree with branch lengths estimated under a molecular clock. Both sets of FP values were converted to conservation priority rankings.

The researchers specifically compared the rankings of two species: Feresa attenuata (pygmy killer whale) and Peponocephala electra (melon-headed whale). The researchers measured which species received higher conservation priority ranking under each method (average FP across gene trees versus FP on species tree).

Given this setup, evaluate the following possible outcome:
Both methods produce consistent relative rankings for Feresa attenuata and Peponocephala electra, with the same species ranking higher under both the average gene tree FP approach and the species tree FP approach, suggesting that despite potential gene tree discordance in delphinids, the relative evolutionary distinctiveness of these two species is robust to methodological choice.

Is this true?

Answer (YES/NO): NO